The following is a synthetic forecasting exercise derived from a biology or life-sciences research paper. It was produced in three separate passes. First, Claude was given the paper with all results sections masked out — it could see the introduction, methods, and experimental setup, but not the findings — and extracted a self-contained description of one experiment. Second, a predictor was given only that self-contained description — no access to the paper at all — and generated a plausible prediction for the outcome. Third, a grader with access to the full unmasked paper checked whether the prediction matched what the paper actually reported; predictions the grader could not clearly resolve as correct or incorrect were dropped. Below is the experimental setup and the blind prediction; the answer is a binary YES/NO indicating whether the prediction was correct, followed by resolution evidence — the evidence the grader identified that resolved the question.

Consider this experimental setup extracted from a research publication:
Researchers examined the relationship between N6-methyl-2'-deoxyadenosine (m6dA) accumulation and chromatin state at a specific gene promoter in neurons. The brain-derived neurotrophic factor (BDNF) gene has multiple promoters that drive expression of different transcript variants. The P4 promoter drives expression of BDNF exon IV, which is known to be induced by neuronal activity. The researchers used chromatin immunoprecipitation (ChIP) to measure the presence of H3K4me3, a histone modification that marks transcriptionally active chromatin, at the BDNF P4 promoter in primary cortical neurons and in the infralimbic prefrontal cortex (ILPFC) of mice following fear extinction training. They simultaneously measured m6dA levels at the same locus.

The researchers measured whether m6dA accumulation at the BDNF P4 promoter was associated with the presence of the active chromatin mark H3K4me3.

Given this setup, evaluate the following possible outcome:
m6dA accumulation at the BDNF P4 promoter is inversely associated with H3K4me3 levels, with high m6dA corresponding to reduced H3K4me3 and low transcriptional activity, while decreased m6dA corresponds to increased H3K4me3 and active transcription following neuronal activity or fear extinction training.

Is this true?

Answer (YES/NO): NO